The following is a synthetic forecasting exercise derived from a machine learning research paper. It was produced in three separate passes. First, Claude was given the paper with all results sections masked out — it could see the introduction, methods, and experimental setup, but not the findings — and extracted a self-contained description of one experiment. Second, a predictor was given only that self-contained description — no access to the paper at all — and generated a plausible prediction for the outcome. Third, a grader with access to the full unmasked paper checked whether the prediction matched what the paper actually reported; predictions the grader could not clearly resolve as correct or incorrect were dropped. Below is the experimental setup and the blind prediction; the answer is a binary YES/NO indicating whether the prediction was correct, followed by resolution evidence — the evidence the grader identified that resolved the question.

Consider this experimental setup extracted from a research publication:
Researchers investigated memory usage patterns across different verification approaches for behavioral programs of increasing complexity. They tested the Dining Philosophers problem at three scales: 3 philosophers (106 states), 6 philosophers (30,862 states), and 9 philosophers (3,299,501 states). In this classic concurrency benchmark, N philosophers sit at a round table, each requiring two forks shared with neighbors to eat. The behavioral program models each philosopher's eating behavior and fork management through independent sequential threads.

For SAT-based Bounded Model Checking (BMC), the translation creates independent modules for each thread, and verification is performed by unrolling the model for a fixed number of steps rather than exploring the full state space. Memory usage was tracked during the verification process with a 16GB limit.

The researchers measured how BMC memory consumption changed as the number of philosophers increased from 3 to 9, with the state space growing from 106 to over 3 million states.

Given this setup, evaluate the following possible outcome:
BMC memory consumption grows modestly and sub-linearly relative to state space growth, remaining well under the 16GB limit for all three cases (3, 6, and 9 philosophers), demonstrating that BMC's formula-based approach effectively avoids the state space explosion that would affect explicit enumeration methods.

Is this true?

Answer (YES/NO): YES